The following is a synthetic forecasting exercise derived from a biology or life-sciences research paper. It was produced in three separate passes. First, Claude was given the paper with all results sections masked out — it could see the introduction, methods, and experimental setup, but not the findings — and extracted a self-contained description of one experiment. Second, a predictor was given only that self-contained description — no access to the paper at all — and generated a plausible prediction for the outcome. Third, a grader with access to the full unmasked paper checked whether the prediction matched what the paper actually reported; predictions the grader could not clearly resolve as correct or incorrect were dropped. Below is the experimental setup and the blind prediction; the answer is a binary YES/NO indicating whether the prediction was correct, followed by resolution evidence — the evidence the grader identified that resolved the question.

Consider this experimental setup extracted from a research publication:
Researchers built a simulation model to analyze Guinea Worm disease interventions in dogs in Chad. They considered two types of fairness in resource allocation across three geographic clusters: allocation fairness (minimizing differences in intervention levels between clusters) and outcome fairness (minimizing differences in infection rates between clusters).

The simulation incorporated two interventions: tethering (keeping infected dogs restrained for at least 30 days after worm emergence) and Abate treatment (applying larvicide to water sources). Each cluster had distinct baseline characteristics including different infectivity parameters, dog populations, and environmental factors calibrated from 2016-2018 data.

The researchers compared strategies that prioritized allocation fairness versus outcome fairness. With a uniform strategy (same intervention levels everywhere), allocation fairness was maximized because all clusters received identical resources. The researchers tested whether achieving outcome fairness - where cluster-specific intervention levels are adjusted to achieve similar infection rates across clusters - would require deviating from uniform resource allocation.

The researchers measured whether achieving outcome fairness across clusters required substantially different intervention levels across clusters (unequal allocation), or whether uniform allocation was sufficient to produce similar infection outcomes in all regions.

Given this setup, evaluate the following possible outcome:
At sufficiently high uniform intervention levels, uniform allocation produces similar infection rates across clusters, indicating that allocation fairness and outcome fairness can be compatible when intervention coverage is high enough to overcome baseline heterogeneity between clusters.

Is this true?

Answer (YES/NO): YES